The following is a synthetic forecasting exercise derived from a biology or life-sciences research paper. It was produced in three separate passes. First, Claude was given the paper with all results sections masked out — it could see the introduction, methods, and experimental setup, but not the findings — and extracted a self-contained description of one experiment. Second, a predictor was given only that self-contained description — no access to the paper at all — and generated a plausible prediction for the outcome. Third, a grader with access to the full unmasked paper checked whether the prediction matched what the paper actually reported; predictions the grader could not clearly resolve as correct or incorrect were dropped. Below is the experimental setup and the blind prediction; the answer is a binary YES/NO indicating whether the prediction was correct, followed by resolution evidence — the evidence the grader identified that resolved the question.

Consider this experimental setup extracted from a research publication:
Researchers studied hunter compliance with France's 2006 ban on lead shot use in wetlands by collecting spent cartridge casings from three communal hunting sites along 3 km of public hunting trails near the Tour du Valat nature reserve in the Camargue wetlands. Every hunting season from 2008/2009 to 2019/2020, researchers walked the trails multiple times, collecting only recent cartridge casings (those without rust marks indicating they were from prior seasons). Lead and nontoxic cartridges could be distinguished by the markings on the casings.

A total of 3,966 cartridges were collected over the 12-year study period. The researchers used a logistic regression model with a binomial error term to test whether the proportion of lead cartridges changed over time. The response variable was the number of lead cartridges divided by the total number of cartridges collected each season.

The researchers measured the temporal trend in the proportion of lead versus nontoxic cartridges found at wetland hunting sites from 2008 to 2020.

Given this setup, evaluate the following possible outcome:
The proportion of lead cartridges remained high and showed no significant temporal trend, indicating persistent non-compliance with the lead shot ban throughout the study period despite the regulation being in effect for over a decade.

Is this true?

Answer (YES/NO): NO